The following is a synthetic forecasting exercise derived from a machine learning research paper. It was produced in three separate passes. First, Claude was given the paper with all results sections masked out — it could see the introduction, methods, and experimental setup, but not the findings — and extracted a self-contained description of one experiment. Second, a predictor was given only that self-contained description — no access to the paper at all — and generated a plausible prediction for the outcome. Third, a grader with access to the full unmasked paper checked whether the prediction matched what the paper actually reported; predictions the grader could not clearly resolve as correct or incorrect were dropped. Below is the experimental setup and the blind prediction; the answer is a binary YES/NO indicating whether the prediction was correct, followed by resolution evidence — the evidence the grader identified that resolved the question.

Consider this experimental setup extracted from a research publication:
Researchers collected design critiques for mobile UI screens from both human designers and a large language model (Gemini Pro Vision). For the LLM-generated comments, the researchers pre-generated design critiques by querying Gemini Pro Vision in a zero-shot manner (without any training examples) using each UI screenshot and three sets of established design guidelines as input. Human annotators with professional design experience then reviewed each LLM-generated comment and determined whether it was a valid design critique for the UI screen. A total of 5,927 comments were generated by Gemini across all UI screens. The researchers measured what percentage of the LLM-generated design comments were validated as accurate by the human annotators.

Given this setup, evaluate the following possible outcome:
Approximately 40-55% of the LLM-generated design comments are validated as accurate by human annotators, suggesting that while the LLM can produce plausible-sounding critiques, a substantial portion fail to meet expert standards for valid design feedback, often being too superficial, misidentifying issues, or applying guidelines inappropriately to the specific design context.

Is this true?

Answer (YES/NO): NO